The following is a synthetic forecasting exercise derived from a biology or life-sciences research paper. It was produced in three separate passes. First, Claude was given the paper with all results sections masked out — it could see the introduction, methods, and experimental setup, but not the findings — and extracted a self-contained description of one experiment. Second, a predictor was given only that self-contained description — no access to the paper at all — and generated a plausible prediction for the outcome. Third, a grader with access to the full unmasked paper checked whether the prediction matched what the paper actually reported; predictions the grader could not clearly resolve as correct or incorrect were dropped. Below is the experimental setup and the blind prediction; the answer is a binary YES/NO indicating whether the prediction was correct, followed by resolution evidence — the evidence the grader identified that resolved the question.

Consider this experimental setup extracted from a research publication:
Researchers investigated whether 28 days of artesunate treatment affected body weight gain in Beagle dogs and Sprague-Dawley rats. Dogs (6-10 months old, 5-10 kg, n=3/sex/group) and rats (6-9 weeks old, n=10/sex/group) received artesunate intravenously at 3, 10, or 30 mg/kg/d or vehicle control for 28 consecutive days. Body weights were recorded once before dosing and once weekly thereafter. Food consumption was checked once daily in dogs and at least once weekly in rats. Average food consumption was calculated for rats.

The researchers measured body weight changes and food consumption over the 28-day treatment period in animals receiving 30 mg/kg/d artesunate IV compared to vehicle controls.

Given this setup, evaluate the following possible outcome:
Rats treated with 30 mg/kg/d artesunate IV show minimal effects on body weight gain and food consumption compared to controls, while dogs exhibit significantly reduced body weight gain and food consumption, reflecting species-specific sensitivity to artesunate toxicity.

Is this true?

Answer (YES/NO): NO